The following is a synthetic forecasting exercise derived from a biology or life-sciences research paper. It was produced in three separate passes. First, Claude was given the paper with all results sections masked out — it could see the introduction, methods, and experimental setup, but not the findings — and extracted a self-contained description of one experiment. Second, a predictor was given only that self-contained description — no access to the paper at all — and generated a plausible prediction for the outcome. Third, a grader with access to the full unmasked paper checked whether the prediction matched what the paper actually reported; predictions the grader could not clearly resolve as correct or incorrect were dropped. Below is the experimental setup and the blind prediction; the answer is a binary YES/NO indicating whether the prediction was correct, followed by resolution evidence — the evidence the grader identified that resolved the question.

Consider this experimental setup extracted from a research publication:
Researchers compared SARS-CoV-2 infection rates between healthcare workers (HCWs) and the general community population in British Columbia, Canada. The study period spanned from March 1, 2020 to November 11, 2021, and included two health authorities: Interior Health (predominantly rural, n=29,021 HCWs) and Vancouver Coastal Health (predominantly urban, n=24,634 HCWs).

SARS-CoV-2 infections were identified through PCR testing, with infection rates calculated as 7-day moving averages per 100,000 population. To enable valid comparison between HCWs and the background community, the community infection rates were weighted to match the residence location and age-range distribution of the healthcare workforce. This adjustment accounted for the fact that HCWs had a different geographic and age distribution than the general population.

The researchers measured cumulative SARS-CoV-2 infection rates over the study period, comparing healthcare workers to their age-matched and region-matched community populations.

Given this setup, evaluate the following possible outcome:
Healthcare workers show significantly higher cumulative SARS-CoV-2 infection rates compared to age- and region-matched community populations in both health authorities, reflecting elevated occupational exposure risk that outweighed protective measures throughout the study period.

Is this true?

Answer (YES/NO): NO